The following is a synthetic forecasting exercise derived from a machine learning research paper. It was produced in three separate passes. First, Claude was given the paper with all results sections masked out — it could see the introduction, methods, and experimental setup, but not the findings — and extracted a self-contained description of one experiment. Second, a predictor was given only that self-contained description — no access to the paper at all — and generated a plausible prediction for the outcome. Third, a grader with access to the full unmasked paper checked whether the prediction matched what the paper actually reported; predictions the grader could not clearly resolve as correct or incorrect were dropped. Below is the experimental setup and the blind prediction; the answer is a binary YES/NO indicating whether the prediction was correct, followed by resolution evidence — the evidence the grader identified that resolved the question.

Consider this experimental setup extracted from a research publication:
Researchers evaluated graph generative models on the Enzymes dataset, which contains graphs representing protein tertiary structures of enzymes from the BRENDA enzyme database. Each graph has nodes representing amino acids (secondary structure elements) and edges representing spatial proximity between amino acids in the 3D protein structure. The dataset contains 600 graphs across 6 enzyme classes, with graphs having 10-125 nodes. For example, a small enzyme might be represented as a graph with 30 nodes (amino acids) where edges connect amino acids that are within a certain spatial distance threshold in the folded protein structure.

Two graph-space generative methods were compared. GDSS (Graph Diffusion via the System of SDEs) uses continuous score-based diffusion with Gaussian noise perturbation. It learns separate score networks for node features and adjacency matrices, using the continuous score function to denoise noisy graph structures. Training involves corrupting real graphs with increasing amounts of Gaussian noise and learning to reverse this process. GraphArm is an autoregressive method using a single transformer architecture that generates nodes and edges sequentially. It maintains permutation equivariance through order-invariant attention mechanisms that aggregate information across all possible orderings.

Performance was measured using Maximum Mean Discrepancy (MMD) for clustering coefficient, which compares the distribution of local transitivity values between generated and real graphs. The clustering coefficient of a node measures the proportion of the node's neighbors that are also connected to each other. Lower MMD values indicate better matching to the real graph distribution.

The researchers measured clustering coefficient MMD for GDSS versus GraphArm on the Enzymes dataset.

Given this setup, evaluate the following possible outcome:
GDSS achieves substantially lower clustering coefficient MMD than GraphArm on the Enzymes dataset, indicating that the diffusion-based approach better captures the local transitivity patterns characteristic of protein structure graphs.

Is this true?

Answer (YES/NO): NO